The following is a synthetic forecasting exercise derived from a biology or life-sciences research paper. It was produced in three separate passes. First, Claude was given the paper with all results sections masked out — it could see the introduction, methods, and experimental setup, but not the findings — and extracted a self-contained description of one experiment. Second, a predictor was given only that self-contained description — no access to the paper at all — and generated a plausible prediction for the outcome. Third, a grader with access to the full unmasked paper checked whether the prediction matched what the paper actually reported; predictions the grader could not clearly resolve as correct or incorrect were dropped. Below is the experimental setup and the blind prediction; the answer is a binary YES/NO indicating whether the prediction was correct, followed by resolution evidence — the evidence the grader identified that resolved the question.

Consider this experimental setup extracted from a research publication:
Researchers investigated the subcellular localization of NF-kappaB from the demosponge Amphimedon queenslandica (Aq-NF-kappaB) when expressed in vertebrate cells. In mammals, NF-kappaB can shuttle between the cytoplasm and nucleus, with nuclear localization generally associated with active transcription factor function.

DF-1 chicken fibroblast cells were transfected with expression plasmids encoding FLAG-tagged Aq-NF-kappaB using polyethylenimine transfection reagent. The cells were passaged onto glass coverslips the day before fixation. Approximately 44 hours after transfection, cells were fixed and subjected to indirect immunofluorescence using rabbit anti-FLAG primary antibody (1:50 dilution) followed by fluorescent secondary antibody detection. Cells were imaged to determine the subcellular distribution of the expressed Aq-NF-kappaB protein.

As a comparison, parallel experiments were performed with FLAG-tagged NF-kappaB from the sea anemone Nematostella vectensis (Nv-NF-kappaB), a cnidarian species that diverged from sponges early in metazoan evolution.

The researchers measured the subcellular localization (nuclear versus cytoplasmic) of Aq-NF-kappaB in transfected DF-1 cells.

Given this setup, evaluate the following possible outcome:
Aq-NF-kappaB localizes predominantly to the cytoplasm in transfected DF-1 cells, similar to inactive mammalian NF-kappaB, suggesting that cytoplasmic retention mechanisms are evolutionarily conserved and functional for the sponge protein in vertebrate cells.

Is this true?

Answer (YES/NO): YES